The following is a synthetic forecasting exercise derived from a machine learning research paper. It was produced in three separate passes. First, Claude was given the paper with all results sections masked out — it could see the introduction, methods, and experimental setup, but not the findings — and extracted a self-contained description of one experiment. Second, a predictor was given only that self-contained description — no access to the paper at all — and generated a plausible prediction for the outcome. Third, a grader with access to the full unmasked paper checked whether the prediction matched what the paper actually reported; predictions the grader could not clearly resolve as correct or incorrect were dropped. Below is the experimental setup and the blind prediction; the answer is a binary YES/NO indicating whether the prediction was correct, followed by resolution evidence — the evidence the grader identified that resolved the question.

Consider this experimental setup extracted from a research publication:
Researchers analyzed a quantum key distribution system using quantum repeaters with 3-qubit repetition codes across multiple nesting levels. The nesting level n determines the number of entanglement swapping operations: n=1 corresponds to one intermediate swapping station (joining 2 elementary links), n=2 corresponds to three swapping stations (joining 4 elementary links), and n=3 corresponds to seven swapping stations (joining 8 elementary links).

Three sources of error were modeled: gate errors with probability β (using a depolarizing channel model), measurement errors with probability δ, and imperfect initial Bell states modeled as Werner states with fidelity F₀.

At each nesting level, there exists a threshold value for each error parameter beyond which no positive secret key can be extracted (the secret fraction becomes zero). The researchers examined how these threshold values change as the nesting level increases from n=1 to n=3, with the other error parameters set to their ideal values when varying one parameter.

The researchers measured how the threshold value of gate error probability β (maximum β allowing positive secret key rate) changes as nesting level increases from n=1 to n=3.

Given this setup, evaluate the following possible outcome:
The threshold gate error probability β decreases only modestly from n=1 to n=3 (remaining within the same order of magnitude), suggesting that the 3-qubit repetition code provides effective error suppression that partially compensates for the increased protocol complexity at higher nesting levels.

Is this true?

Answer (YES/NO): NO